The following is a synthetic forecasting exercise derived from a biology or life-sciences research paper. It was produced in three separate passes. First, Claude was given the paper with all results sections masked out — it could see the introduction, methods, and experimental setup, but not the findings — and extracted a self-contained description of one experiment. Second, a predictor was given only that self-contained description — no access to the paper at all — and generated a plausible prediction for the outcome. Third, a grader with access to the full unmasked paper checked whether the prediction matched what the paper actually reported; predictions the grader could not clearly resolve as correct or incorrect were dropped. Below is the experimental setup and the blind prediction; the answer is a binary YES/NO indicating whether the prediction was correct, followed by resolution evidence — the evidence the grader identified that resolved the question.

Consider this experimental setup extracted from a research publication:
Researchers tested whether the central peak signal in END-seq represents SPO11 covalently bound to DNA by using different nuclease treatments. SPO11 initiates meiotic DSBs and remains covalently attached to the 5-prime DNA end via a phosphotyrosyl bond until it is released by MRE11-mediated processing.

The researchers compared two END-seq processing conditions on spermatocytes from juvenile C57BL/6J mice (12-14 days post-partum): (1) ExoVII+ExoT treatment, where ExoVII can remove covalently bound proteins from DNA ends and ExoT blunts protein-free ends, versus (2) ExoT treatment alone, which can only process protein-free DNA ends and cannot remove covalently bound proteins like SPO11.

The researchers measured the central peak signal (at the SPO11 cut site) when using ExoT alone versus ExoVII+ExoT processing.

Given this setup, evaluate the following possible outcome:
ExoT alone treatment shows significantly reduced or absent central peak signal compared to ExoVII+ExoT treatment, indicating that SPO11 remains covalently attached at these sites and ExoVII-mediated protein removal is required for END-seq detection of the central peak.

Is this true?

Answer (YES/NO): YES